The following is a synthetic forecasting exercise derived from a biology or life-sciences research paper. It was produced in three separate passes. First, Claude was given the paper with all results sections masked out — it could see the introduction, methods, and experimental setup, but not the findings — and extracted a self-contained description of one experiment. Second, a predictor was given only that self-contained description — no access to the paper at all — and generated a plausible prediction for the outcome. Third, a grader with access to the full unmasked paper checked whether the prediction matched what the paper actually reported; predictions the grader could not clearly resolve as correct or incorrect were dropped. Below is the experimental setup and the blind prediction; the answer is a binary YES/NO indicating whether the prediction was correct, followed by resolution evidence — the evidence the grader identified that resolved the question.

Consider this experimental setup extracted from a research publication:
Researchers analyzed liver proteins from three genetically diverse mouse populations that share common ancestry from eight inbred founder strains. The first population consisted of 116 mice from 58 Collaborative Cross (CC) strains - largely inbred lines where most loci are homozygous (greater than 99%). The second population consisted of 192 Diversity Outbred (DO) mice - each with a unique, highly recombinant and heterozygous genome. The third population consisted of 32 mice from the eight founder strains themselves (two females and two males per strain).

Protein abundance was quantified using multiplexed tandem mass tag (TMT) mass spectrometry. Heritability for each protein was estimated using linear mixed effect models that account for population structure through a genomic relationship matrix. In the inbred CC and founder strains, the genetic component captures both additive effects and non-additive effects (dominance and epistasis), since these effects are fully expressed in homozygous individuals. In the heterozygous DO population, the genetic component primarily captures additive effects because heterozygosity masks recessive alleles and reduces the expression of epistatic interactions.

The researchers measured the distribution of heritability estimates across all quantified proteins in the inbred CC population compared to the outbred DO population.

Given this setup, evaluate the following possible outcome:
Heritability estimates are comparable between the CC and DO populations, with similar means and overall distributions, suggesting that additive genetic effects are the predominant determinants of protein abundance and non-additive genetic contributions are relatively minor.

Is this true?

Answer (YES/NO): NO